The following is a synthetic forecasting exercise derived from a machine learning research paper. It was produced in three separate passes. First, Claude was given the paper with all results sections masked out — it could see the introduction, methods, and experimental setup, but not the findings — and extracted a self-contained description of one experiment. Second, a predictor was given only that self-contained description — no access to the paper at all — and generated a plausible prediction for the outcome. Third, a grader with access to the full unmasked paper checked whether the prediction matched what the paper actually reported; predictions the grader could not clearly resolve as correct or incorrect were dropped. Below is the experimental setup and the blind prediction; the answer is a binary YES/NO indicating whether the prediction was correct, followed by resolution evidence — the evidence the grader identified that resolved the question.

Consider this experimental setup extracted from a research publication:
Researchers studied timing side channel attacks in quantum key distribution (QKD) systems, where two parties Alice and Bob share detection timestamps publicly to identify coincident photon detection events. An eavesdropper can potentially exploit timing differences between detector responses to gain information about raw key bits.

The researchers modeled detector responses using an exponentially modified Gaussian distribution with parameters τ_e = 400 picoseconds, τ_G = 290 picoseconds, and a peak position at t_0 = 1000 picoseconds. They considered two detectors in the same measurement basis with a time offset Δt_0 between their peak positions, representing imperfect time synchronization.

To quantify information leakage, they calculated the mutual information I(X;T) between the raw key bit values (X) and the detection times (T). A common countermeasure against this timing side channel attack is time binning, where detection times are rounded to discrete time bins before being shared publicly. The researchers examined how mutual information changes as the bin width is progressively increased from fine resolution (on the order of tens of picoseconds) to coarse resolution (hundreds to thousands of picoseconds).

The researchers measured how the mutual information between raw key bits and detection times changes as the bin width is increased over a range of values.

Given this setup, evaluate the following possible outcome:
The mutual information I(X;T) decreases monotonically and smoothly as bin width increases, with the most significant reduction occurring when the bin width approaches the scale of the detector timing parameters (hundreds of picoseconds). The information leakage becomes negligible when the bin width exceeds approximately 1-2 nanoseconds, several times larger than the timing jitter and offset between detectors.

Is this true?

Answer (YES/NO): NO